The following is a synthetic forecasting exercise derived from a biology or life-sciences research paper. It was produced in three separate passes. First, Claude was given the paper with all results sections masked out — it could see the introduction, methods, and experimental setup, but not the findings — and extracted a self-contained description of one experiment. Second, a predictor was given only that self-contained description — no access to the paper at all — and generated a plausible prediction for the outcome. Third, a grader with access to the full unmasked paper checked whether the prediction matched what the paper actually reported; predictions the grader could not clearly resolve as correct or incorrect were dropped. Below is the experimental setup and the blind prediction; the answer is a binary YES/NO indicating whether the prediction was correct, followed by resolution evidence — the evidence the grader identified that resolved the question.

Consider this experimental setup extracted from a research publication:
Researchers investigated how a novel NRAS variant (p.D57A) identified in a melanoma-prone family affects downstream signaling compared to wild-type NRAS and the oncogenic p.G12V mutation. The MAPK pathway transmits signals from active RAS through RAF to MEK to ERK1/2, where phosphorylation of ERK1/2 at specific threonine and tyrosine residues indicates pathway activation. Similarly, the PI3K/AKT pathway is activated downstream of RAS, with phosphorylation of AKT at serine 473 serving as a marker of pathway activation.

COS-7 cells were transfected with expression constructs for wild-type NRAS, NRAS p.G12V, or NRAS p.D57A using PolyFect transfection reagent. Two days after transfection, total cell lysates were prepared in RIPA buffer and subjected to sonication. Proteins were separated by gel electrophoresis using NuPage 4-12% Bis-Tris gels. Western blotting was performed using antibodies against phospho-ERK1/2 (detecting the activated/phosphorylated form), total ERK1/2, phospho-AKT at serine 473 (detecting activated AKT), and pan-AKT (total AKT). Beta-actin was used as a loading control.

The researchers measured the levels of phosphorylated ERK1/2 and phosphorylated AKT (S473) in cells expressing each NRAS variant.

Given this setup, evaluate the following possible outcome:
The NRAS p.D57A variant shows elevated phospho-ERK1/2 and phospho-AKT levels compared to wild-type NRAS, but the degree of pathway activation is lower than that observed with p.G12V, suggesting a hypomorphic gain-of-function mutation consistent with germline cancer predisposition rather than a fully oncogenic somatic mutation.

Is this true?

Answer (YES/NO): NO